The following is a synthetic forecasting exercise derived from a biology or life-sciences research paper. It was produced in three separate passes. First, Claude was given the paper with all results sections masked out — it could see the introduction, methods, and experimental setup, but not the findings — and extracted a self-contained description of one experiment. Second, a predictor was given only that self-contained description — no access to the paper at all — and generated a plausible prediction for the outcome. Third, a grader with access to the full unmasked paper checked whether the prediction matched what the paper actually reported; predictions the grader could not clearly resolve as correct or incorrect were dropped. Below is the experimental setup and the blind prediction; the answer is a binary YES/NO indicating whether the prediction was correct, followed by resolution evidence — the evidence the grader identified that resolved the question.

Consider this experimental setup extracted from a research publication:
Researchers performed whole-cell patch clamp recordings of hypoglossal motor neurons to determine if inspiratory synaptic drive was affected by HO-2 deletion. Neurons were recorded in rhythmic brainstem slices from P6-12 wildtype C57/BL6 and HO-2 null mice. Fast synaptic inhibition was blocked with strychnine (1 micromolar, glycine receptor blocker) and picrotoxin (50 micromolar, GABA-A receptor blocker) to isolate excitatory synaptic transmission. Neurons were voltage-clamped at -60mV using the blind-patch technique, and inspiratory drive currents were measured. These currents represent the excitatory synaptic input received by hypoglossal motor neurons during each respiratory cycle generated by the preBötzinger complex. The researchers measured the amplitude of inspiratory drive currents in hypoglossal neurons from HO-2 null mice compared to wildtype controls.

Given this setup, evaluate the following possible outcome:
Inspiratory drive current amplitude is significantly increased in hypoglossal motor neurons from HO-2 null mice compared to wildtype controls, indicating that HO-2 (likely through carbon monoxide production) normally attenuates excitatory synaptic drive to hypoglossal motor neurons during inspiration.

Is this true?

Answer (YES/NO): NO